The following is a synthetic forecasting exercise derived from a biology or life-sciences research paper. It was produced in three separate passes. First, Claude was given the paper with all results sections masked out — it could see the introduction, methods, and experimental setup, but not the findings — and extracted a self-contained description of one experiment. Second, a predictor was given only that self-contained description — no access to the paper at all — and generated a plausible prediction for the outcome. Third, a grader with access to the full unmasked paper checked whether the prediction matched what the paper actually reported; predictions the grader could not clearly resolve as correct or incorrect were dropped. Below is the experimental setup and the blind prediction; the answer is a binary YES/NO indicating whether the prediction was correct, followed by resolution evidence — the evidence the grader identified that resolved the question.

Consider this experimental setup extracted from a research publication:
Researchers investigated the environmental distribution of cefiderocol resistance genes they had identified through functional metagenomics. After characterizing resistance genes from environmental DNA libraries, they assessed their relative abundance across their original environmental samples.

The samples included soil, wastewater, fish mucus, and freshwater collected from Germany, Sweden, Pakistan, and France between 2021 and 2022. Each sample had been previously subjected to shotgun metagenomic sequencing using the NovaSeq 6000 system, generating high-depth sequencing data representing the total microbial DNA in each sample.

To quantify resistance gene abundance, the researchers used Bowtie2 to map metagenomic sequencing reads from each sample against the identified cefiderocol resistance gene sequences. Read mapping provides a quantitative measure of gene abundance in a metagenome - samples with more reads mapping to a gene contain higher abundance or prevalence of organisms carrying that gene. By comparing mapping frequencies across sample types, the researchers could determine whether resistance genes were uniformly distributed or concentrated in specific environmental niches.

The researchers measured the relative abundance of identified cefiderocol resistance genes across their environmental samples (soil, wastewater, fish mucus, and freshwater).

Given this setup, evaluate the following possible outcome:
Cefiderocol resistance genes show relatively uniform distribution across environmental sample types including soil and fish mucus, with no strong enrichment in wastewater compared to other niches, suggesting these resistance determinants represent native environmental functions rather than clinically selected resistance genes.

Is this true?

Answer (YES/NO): NO